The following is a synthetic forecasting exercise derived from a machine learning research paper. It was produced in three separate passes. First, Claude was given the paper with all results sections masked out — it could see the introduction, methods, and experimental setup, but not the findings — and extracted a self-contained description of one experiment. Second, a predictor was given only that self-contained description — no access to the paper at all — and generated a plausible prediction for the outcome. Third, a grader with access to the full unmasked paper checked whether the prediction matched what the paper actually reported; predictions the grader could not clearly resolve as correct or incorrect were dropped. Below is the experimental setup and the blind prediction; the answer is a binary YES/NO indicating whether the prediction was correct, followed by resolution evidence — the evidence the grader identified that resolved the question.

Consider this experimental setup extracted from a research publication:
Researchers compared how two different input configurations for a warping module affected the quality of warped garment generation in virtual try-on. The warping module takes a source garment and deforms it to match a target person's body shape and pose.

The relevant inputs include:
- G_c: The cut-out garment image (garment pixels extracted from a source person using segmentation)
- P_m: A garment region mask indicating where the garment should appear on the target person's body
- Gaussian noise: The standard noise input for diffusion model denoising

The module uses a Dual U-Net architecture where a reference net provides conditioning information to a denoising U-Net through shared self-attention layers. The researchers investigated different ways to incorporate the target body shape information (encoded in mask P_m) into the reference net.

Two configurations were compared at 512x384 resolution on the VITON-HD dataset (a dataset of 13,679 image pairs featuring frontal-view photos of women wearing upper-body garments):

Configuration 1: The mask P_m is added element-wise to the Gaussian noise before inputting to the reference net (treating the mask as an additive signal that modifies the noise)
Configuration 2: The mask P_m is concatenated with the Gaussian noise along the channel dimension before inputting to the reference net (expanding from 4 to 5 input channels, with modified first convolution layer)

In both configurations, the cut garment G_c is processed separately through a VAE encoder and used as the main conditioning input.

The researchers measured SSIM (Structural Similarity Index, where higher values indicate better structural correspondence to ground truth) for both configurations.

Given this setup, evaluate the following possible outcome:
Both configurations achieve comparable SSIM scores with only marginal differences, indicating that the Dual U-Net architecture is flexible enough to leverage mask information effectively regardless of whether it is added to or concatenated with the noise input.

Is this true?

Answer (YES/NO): NO